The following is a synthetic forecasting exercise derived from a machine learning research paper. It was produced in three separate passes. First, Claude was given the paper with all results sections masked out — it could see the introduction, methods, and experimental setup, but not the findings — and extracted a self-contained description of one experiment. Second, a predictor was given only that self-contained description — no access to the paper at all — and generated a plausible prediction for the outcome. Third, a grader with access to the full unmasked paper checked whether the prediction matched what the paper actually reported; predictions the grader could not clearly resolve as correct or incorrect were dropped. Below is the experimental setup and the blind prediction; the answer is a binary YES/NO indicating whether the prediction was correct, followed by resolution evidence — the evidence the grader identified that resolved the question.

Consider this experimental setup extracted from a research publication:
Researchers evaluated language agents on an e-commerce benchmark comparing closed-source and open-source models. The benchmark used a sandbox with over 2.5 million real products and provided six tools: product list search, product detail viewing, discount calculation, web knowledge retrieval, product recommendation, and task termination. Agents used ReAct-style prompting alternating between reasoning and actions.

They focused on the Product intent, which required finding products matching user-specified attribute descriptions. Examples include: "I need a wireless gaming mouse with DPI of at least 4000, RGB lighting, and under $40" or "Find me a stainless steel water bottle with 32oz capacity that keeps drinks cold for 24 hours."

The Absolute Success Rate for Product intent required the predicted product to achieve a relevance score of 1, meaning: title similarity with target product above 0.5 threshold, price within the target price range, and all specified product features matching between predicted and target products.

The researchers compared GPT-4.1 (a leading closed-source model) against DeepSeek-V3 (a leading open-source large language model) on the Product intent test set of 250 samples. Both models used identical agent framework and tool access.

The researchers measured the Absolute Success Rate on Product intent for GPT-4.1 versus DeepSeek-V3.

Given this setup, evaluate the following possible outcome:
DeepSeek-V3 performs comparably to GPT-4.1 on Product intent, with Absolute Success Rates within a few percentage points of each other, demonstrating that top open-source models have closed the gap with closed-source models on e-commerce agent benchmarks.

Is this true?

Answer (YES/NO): NO